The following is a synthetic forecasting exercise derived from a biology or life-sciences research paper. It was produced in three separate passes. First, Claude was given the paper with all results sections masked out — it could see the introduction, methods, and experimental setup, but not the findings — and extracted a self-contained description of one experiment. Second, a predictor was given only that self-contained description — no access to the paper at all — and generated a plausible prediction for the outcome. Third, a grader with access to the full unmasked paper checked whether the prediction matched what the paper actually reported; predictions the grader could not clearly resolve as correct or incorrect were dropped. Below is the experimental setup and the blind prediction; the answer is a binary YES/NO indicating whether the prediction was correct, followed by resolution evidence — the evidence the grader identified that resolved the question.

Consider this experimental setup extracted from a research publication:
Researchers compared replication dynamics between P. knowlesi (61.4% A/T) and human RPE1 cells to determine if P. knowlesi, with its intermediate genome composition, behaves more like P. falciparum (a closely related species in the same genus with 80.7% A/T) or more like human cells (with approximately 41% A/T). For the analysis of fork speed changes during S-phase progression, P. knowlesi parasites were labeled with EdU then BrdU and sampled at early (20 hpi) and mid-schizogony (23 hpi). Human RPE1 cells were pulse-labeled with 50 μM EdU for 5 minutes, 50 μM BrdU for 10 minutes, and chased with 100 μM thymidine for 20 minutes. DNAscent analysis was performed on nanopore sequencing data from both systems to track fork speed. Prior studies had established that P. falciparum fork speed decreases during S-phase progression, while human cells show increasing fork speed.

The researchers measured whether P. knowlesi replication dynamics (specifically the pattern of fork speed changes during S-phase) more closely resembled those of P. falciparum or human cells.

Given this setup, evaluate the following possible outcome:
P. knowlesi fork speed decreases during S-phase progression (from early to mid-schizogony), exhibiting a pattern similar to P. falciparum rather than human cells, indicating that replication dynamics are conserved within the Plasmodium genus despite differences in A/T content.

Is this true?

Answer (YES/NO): NO